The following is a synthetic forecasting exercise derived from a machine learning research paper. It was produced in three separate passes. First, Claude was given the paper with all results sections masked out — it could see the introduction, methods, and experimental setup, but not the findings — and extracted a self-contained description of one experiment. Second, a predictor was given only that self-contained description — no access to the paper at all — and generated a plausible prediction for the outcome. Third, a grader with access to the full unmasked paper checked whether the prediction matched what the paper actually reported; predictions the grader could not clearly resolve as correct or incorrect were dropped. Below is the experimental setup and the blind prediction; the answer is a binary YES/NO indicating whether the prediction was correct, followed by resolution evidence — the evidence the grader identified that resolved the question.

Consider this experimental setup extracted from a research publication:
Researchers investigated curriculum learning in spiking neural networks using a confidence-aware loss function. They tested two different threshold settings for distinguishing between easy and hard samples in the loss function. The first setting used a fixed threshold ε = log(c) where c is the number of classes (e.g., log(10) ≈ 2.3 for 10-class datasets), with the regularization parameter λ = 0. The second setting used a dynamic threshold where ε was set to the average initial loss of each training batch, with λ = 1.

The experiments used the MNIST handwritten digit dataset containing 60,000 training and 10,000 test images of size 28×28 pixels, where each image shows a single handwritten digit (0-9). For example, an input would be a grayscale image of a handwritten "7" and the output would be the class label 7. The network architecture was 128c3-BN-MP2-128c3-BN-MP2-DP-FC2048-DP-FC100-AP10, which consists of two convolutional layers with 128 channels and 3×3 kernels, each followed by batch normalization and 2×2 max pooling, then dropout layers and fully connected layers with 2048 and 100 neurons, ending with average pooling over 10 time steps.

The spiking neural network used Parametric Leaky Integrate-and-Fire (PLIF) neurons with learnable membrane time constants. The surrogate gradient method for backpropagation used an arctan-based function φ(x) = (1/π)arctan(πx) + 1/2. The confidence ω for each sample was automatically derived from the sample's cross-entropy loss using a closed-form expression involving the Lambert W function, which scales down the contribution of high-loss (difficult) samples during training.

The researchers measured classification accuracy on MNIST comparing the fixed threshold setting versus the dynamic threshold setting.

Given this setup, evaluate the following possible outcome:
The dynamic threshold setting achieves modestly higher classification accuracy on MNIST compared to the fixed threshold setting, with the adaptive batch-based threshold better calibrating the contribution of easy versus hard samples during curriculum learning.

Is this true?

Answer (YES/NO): NO